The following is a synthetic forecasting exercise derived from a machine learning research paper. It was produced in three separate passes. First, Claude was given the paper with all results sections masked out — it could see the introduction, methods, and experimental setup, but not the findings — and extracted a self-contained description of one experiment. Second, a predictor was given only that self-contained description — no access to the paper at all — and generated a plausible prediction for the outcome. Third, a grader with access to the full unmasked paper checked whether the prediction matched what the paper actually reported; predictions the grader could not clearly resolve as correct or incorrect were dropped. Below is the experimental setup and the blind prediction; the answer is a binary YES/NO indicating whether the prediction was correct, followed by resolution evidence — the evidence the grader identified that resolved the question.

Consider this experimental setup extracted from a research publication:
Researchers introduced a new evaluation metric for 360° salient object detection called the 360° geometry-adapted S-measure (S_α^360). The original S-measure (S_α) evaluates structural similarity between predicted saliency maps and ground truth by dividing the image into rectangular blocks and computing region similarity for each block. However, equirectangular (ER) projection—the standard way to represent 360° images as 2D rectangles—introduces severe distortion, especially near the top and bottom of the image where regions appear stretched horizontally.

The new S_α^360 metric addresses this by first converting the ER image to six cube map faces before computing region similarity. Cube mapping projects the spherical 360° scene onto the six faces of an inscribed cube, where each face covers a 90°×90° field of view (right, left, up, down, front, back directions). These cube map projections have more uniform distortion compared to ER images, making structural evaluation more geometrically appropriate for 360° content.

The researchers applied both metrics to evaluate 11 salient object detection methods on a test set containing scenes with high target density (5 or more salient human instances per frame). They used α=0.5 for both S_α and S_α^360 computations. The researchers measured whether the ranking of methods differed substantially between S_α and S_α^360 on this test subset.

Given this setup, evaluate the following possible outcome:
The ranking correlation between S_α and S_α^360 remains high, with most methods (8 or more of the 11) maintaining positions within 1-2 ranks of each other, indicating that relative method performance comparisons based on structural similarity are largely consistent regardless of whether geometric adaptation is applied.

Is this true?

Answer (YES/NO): YES